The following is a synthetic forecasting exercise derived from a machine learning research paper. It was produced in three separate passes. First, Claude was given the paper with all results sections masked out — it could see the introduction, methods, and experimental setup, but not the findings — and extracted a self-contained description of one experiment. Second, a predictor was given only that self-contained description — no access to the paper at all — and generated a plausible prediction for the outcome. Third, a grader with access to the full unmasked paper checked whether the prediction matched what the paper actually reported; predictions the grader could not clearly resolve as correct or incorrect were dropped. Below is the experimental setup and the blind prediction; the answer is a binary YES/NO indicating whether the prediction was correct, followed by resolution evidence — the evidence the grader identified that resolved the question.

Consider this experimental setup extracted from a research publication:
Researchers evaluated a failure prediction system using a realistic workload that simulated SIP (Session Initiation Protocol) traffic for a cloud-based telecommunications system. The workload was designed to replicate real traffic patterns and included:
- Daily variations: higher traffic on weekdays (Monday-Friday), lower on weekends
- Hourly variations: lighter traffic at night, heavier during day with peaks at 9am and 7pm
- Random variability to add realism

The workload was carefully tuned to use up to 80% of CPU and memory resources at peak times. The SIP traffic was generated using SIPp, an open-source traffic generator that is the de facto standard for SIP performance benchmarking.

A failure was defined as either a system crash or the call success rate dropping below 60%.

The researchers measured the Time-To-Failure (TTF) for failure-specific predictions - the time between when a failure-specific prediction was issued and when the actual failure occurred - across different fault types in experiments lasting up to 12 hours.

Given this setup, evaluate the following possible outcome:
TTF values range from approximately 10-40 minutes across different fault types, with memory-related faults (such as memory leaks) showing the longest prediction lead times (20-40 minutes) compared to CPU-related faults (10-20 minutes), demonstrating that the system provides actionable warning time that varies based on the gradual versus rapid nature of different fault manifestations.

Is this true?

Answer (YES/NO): NO